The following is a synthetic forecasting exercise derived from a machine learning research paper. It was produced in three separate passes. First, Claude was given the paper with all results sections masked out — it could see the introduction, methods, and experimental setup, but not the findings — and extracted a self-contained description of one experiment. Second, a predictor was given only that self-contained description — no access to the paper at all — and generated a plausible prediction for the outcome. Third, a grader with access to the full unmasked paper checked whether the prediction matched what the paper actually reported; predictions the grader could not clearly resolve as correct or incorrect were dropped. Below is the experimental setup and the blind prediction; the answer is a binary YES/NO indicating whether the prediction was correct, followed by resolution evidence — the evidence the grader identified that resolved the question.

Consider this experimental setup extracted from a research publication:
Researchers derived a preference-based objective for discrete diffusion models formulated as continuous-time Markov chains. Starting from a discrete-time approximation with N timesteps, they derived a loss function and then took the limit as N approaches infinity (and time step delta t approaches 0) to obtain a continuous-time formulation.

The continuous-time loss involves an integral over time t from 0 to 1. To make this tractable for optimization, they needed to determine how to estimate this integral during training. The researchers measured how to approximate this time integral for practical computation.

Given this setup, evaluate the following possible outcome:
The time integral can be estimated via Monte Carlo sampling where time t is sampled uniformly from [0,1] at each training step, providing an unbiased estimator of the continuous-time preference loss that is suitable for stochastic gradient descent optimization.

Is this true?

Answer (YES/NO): YES